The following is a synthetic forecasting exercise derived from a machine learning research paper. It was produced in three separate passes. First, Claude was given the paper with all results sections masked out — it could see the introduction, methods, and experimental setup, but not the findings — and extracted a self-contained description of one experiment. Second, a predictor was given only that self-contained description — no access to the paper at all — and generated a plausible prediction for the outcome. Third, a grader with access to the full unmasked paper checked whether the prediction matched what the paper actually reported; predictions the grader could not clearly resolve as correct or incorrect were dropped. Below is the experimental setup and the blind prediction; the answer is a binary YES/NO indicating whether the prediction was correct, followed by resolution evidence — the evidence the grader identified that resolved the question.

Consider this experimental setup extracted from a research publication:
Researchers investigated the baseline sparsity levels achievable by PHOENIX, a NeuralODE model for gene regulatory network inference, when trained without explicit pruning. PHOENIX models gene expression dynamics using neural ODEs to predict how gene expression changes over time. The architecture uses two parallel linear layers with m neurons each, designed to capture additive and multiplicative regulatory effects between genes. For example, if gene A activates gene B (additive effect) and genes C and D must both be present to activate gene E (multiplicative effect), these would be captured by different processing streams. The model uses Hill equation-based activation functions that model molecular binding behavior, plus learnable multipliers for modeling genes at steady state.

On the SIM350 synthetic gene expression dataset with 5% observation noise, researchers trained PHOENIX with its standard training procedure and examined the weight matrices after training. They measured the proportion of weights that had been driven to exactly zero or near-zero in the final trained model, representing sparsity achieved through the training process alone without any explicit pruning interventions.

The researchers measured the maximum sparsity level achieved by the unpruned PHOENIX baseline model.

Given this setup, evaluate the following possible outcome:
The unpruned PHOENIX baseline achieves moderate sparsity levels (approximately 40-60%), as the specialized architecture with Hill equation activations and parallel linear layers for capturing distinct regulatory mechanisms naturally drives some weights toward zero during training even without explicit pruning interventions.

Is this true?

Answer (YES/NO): NO